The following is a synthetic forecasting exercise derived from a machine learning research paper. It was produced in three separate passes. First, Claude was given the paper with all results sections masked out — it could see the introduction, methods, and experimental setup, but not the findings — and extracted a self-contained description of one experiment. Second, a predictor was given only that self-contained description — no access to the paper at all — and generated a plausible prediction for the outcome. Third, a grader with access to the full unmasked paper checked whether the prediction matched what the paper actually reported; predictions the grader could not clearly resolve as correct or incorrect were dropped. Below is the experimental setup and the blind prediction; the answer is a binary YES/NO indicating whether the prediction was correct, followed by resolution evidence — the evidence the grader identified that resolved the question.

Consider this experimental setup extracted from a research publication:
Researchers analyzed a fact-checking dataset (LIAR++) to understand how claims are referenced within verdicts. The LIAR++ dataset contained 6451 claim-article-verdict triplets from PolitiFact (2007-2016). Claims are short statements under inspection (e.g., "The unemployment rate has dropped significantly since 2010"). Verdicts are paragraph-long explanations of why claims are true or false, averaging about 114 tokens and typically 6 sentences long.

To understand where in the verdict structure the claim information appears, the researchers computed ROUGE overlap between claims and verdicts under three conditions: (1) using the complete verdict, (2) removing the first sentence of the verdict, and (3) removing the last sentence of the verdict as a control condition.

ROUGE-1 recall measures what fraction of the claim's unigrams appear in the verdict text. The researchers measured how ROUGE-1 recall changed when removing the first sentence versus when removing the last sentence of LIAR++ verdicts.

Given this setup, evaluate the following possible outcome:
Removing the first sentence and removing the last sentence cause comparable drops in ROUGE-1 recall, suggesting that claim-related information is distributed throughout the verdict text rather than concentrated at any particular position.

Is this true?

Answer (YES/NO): NO